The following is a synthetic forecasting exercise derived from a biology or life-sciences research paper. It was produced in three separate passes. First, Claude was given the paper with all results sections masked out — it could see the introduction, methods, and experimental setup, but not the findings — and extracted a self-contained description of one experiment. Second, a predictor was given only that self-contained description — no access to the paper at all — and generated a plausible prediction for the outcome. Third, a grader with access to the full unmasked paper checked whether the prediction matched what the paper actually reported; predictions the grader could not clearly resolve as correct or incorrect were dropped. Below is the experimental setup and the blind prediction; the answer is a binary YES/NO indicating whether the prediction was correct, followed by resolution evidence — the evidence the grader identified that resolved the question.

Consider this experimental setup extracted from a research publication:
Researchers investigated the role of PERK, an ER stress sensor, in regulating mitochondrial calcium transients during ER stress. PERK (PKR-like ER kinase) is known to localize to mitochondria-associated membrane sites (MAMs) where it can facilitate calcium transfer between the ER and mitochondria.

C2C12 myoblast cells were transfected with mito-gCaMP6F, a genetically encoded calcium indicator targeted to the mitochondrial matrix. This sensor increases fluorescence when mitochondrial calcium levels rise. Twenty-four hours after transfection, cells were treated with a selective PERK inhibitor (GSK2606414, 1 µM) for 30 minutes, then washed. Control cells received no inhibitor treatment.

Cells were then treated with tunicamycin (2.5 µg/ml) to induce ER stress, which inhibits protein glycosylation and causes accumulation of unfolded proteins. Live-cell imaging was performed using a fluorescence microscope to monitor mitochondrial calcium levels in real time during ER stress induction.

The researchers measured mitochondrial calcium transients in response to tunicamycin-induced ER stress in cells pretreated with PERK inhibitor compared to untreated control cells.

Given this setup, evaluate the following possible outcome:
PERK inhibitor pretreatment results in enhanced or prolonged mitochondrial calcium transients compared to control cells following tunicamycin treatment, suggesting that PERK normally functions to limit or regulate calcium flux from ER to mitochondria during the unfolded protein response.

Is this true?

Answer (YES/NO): NO